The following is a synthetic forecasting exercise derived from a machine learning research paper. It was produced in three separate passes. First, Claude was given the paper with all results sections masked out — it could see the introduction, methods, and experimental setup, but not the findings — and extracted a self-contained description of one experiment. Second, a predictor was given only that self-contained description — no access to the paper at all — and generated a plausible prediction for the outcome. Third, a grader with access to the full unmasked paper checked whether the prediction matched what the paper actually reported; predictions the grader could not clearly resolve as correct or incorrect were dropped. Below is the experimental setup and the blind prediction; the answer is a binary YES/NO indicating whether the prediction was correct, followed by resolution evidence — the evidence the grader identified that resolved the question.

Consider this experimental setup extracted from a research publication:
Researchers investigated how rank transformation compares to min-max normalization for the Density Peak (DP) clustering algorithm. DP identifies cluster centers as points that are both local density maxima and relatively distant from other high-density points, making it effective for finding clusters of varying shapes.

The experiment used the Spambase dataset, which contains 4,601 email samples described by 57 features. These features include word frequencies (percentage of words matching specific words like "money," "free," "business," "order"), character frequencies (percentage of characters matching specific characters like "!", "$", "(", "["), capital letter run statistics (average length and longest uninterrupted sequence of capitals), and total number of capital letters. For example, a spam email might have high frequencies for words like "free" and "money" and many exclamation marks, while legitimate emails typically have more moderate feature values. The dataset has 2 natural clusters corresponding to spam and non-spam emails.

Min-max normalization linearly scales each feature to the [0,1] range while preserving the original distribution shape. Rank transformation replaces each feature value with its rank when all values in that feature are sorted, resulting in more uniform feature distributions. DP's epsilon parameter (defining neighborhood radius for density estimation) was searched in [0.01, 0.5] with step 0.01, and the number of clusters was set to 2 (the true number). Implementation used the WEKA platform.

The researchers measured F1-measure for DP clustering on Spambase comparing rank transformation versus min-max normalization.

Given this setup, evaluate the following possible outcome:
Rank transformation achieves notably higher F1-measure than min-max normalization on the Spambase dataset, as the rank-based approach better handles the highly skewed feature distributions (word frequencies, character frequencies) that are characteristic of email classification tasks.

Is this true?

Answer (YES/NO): NO